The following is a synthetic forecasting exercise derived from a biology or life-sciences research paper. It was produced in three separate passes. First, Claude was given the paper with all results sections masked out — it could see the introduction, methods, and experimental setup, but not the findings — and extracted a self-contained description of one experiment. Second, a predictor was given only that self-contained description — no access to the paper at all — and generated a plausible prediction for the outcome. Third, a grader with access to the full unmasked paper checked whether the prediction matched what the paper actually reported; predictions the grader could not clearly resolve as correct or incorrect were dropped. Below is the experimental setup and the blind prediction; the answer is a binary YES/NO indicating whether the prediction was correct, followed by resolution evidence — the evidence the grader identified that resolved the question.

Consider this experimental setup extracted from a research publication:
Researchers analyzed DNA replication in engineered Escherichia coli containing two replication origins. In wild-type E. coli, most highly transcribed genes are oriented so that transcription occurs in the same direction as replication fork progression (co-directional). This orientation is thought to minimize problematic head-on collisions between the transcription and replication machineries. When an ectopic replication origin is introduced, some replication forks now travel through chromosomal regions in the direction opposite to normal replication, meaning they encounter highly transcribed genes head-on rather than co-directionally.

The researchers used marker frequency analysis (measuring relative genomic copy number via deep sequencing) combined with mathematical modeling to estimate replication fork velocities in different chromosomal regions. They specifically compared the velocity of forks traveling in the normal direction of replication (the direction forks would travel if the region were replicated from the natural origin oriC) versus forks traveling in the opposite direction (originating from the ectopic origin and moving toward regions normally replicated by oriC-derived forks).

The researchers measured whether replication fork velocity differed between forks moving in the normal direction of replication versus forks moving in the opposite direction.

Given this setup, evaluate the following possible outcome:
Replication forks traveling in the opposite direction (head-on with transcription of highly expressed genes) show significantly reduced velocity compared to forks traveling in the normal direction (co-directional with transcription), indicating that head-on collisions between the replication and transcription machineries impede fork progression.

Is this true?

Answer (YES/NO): YES